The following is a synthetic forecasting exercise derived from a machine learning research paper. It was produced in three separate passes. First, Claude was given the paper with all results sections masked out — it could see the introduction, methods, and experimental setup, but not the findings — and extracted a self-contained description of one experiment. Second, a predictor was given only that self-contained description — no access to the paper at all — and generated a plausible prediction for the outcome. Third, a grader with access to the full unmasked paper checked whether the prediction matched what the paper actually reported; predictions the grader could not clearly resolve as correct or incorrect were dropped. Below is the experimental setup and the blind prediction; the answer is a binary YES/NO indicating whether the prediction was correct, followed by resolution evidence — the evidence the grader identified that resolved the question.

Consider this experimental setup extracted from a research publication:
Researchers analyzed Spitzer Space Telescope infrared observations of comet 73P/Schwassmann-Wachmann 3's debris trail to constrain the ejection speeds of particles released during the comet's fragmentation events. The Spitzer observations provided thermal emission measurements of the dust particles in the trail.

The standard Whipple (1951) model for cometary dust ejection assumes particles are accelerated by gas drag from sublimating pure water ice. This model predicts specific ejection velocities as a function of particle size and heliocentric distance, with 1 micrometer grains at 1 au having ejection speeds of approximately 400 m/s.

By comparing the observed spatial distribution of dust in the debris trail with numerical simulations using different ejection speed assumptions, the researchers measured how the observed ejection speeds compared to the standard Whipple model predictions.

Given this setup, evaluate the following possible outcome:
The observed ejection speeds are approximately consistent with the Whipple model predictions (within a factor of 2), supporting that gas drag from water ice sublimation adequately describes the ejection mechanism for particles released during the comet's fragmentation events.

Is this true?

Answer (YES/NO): NO